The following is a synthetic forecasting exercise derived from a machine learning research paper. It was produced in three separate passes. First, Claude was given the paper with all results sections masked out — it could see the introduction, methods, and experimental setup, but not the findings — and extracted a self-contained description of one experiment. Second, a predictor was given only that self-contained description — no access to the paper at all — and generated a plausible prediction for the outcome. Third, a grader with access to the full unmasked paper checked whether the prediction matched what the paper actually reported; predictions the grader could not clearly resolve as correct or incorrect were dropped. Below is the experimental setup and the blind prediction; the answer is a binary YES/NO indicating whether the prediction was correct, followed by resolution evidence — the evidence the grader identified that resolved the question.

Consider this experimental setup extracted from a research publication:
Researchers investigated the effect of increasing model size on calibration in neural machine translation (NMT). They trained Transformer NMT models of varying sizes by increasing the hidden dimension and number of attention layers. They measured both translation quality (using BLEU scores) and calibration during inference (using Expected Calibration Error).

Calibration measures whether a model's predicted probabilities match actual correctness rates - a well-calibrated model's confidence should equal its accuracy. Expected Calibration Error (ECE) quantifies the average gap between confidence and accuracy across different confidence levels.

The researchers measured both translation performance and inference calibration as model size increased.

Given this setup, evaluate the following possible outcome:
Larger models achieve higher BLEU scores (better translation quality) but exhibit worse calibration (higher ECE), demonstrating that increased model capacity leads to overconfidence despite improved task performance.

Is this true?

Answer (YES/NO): YES